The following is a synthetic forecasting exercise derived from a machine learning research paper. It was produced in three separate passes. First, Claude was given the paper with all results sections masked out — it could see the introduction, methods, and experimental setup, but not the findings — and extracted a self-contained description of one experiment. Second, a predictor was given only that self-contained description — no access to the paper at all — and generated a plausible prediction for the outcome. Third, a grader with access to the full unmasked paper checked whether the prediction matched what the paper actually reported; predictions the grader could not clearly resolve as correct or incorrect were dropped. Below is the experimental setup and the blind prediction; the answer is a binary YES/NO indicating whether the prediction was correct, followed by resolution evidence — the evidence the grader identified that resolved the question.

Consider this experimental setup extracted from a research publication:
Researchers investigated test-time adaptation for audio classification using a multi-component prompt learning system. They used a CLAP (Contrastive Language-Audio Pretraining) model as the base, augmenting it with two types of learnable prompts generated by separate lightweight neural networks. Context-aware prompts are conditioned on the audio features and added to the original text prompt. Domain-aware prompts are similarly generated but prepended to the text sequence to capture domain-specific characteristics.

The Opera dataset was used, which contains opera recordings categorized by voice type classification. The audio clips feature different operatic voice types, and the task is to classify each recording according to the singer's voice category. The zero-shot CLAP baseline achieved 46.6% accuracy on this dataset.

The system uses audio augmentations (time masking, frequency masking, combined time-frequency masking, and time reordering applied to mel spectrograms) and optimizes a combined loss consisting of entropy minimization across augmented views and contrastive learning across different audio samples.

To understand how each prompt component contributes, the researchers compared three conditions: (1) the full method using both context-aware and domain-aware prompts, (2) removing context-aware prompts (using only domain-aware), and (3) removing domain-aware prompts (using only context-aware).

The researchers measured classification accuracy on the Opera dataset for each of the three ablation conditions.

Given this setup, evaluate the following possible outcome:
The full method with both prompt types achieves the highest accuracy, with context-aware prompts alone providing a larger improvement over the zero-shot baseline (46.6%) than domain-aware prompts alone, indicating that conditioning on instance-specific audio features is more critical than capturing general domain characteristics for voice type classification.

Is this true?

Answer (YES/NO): NO